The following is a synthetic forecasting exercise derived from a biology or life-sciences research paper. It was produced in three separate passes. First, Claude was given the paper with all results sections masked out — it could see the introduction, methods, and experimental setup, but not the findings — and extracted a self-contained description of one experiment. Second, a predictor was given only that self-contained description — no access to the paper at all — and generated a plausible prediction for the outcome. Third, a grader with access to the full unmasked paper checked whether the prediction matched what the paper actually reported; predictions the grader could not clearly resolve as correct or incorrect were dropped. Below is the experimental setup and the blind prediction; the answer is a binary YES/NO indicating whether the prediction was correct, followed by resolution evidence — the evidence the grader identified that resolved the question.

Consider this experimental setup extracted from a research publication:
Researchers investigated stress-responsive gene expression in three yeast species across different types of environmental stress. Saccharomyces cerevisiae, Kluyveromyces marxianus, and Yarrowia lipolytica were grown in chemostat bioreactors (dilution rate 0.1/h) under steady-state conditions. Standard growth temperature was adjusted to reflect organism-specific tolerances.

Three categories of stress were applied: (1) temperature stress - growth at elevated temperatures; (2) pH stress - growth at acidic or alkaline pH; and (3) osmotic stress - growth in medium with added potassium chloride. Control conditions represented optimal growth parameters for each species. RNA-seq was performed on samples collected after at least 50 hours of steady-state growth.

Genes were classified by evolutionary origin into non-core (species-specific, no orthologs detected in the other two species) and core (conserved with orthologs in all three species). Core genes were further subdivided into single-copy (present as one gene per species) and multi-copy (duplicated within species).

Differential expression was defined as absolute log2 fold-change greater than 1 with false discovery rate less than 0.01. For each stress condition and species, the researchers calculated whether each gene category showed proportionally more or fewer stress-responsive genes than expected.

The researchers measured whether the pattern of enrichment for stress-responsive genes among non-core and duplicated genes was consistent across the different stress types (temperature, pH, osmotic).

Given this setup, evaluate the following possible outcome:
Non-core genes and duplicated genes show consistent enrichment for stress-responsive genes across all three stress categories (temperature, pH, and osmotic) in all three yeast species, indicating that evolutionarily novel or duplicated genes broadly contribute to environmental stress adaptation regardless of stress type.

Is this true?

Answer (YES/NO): YES